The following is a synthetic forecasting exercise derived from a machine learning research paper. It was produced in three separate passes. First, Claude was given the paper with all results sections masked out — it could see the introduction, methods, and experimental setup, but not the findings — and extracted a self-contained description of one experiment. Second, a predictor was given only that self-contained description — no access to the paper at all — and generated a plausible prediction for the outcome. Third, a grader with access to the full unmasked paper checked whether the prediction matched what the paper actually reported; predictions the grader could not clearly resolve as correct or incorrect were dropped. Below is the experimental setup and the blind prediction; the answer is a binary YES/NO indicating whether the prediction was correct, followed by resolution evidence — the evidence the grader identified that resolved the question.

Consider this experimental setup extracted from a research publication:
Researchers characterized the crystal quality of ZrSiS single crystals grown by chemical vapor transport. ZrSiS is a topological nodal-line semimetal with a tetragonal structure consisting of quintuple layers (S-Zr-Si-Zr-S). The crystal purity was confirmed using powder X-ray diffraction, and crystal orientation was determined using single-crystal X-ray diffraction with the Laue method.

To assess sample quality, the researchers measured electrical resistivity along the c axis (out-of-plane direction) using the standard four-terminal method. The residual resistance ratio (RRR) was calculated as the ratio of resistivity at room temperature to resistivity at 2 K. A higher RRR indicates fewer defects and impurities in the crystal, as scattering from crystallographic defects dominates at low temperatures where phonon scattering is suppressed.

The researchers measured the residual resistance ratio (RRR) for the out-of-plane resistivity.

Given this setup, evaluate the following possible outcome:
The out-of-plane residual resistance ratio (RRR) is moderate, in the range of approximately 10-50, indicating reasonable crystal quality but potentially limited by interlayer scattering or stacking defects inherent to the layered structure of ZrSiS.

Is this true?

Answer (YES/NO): NO